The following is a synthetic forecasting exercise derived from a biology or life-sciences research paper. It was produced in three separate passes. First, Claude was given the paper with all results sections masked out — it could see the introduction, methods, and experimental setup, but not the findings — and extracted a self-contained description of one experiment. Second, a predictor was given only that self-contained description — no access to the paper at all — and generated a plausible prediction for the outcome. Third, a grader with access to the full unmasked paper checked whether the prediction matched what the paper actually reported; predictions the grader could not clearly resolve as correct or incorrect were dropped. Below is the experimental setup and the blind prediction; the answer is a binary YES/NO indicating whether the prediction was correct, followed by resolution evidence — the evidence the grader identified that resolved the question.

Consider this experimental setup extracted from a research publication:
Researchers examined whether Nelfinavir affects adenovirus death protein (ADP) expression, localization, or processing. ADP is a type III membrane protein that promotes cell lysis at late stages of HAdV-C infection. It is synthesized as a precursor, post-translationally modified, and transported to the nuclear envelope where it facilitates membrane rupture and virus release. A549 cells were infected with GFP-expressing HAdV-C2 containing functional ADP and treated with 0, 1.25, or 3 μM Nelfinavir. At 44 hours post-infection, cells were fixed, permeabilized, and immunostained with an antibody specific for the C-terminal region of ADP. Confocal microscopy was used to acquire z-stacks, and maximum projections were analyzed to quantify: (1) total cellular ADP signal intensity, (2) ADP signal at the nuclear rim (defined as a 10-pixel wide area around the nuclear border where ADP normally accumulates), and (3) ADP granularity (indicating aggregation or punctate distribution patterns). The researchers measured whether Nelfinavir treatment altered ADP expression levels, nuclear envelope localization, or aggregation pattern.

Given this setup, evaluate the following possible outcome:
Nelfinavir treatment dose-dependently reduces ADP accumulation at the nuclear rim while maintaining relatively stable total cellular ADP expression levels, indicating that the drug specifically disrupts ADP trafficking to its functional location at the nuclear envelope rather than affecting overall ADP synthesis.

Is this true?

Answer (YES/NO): NO